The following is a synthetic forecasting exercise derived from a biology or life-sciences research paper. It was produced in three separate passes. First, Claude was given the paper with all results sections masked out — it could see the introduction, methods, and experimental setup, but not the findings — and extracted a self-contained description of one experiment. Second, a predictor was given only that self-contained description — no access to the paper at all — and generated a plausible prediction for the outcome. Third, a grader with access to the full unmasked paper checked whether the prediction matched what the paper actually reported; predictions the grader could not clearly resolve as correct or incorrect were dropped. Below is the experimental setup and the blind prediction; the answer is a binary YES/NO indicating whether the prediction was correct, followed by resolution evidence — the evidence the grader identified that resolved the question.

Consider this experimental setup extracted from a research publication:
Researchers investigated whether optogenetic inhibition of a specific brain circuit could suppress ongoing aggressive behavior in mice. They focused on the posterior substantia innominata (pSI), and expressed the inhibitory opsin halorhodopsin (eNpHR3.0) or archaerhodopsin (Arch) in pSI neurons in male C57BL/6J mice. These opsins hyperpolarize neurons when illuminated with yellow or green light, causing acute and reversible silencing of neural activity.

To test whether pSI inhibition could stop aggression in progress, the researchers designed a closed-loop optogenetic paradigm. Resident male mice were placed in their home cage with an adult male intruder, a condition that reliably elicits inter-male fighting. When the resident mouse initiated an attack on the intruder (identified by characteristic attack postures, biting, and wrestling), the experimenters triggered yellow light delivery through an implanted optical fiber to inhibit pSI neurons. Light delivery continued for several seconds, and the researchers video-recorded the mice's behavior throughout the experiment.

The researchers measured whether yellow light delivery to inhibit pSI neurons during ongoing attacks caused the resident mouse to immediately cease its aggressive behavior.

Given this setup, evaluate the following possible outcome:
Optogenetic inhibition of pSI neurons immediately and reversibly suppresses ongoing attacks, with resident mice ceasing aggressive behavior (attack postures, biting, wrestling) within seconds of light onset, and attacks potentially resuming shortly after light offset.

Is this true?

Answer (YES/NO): YES